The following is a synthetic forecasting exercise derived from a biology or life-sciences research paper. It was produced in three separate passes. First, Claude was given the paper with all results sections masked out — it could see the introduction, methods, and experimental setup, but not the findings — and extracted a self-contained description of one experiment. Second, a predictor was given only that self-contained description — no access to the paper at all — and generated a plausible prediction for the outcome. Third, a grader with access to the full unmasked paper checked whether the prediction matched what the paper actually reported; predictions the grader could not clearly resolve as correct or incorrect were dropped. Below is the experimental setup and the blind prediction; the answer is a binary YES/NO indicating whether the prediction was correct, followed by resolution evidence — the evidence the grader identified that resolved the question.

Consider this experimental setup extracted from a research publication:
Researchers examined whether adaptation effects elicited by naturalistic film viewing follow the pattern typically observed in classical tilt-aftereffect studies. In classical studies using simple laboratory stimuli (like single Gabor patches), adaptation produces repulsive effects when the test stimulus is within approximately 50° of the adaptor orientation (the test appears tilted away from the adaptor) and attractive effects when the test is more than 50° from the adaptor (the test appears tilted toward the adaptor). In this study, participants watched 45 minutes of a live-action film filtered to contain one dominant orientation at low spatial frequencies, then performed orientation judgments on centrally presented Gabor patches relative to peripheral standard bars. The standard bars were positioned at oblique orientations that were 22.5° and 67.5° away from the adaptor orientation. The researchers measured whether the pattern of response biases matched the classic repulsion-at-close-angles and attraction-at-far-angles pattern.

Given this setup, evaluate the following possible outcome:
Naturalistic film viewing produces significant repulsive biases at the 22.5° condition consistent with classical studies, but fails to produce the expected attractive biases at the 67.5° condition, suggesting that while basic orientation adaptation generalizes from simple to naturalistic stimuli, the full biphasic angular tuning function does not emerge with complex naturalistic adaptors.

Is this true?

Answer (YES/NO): NO